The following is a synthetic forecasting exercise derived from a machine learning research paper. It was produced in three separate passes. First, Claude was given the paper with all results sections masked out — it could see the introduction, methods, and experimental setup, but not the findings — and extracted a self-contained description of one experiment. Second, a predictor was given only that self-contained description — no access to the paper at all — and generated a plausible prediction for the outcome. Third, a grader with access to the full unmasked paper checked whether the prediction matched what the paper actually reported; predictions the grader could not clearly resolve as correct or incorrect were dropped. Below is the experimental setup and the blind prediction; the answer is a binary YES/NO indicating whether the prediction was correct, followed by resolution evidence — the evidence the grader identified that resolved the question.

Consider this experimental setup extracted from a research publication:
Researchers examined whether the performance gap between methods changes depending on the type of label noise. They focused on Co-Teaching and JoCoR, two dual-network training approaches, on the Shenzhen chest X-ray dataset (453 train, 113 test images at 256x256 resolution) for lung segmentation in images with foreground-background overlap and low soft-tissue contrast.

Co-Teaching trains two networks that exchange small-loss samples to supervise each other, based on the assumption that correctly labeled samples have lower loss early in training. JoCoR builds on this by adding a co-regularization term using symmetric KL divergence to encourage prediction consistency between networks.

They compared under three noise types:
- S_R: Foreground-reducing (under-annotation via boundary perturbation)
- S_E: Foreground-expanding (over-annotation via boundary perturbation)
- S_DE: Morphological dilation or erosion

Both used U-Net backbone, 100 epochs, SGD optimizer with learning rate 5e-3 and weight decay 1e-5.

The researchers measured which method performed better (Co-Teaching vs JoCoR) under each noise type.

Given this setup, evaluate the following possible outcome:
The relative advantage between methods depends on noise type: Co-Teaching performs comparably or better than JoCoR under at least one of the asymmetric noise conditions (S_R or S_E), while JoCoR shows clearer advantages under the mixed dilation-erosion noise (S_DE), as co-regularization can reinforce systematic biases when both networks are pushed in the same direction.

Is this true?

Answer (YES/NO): NO